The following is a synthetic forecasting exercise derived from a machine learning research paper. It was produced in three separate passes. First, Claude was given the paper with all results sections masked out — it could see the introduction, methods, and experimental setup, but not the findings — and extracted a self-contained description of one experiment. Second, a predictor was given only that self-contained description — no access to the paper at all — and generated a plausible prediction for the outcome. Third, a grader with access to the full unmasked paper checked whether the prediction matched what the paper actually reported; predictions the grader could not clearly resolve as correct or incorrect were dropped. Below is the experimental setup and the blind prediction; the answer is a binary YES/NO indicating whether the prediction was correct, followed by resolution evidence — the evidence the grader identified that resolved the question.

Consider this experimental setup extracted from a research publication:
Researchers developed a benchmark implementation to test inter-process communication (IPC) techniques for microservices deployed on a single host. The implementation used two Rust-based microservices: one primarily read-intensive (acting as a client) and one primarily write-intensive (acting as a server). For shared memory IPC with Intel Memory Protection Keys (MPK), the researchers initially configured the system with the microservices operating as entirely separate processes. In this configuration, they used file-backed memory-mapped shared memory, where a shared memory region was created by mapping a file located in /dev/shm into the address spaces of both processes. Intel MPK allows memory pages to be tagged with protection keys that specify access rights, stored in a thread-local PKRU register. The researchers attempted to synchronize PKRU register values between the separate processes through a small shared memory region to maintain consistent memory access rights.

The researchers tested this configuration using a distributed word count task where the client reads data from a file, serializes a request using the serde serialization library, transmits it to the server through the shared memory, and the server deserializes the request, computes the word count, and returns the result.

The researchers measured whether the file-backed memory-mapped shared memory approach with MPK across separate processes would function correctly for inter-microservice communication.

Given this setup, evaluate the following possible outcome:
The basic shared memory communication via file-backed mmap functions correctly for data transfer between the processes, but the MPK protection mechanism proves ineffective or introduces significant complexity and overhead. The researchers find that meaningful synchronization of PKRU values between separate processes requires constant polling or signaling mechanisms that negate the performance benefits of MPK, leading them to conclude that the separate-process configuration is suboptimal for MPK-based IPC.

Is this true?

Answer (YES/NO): NO